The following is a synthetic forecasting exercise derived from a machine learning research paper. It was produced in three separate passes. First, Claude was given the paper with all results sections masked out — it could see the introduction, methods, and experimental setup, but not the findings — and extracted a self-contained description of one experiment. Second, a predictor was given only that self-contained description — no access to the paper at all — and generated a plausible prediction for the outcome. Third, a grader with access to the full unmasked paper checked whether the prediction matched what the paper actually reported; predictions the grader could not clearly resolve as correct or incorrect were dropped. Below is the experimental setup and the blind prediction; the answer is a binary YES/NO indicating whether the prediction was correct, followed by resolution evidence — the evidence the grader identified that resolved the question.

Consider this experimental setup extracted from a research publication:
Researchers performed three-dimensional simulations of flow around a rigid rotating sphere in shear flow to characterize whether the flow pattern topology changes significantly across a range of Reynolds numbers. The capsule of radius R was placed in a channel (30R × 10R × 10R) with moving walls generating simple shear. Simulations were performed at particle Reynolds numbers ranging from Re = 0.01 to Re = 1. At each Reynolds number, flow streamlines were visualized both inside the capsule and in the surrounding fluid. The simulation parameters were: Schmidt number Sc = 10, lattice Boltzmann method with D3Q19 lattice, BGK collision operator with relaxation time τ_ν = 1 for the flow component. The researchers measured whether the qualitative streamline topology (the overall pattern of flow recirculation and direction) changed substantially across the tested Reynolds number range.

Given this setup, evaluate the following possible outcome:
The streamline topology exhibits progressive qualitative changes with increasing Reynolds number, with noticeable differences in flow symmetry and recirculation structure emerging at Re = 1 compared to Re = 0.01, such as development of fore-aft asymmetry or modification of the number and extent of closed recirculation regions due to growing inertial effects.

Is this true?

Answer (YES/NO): NO